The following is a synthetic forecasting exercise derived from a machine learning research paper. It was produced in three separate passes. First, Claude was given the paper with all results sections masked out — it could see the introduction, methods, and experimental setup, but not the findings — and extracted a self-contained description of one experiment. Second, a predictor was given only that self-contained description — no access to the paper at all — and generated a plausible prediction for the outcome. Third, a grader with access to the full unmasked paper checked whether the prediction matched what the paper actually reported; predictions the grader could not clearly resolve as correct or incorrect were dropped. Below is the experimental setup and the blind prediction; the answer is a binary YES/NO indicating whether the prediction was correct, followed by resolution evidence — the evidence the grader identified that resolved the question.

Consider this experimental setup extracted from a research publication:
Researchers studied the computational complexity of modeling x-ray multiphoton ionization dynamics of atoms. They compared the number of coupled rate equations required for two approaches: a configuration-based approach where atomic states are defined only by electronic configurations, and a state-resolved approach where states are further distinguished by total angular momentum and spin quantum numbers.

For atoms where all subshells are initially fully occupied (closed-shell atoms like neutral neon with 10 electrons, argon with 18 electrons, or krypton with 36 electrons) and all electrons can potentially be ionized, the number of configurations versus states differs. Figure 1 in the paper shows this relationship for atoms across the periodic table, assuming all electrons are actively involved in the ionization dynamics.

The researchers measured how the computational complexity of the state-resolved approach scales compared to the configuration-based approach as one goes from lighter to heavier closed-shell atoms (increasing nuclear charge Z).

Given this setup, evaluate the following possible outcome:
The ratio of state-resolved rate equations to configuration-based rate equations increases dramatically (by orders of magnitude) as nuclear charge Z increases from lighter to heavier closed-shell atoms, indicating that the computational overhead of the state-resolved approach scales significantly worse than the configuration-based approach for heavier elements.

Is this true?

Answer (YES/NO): YES